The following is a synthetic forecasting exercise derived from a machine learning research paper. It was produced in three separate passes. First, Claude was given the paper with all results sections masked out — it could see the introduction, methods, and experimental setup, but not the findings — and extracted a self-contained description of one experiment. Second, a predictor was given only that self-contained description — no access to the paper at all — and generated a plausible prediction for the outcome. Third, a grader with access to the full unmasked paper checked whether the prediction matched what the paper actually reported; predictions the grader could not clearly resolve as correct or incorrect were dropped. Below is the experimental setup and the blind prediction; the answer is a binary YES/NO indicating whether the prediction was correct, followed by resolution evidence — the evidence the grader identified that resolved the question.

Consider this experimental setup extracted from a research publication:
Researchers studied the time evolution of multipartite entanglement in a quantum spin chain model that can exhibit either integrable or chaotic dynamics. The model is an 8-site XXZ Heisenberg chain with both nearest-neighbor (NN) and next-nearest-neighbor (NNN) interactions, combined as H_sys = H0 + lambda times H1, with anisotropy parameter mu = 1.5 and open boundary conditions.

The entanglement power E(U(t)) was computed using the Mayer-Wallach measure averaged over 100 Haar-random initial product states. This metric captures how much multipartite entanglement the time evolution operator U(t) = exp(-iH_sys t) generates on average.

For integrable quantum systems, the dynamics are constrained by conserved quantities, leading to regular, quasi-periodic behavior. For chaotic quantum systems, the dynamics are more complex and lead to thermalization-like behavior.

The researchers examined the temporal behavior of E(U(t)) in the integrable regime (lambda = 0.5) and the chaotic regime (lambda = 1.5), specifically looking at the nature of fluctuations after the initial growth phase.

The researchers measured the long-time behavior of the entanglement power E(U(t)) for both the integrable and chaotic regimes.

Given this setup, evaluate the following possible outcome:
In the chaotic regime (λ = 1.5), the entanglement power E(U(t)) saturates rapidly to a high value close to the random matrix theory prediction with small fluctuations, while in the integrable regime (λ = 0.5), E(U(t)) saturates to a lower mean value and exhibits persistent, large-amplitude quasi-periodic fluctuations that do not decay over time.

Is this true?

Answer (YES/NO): NO